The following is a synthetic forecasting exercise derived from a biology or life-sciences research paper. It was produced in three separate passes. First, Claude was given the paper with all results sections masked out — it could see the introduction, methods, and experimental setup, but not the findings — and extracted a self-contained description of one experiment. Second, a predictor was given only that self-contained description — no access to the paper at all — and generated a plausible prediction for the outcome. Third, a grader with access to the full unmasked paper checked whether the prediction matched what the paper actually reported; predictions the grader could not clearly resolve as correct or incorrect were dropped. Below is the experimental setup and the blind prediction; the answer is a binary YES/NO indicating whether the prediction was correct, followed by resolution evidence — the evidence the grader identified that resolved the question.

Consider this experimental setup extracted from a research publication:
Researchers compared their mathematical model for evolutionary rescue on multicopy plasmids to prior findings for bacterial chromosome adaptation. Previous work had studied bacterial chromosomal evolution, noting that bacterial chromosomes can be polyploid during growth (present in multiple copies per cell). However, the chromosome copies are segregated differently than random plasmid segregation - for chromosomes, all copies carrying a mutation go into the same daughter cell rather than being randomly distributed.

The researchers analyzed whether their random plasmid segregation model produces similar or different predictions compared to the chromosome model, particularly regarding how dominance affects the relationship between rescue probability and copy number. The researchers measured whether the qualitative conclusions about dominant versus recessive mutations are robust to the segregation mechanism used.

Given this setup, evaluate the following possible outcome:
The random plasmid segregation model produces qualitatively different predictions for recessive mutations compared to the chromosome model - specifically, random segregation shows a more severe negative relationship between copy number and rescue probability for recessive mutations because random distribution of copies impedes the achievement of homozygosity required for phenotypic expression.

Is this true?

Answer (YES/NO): NO